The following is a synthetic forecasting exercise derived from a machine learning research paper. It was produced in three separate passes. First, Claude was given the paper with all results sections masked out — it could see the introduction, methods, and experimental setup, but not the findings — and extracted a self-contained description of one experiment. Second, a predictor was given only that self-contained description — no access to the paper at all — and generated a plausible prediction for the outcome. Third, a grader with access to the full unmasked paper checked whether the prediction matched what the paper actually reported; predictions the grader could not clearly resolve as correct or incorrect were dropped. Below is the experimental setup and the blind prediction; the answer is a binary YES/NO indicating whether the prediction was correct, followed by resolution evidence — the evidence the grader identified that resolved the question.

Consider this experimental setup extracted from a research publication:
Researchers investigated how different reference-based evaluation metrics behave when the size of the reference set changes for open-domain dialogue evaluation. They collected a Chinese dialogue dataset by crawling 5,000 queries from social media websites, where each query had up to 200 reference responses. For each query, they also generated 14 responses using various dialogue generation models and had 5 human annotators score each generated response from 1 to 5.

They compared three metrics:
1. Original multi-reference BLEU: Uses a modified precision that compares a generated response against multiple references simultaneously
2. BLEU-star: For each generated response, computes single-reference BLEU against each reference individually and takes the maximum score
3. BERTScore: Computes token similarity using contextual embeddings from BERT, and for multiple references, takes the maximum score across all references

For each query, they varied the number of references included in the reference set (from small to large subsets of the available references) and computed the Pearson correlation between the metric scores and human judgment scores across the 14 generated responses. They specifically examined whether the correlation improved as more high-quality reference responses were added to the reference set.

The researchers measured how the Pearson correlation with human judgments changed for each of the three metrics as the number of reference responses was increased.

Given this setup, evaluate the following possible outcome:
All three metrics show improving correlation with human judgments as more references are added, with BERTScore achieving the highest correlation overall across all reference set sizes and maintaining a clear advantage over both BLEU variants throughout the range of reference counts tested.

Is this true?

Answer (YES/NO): NO